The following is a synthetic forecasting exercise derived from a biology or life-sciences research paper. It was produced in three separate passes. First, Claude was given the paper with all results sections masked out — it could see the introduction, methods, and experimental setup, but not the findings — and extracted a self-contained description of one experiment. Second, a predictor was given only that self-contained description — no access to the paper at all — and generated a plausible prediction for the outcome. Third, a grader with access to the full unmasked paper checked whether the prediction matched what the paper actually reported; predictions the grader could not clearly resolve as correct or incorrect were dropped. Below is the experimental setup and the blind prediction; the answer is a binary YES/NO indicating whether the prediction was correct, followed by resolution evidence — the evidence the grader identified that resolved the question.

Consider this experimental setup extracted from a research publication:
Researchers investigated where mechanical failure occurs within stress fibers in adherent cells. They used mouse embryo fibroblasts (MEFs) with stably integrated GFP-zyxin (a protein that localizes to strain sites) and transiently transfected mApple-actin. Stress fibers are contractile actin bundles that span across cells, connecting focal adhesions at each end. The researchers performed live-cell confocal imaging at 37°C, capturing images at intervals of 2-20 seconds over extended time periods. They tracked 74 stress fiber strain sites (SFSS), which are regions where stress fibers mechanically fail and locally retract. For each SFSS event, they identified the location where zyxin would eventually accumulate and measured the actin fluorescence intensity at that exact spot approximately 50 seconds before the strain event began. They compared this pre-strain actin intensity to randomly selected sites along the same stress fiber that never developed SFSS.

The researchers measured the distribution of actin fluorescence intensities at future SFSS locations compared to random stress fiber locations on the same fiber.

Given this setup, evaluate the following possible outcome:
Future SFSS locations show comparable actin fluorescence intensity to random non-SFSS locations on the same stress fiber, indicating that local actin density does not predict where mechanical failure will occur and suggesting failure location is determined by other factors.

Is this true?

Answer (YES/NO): NO